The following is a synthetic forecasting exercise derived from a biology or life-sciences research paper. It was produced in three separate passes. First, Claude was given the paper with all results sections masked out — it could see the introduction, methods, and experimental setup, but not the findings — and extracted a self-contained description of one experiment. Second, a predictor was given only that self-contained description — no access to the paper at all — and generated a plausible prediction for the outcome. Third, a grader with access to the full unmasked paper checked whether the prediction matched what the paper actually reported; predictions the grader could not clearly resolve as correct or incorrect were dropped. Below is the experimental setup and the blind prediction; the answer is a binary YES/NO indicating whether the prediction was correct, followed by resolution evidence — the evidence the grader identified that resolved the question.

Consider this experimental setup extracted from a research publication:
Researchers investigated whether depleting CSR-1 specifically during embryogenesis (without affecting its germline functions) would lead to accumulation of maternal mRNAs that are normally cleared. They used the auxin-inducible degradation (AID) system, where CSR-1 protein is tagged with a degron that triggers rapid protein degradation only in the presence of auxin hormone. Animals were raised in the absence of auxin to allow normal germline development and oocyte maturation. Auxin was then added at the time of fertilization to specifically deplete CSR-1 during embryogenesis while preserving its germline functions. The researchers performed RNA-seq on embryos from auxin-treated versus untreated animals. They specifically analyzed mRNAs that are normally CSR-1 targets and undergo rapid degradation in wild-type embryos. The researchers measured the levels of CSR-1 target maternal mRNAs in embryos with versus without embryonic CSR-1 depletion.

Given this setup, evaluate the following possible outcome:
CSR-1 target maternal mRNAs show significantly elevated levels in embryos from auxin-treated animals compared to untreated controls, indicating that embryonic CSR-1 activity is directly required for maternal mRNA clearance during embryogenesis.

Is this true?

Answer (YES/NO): YES